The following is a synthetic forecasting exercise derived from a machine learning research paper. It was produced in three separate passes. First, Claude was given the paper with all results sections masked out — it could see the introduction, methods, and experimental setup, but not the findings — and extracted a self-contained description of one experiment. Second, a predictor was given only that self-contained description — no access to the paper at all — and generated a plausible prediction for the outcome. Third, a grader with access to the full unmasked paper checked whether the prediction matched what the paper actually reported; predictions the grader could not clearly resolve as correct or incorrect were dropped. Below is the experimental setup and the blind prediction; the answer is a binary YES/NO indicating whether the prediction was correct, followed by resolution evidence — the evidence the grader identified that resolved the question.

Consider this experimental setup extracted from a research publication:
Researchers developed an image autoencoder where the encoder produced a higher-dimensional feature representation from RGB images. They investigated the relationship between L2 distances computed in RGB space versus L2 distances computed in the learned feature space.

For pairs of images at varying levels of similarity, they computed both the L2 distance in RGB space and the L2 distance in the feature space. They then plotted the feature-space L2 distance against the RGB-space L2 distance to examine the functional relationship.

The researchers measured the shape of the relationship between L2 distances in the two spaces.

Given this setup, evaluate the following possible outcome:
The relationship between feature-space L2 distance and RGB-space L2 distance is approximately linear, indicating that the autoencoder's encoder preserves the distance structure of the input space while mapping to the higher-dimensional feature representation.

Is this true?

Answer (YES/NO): NO